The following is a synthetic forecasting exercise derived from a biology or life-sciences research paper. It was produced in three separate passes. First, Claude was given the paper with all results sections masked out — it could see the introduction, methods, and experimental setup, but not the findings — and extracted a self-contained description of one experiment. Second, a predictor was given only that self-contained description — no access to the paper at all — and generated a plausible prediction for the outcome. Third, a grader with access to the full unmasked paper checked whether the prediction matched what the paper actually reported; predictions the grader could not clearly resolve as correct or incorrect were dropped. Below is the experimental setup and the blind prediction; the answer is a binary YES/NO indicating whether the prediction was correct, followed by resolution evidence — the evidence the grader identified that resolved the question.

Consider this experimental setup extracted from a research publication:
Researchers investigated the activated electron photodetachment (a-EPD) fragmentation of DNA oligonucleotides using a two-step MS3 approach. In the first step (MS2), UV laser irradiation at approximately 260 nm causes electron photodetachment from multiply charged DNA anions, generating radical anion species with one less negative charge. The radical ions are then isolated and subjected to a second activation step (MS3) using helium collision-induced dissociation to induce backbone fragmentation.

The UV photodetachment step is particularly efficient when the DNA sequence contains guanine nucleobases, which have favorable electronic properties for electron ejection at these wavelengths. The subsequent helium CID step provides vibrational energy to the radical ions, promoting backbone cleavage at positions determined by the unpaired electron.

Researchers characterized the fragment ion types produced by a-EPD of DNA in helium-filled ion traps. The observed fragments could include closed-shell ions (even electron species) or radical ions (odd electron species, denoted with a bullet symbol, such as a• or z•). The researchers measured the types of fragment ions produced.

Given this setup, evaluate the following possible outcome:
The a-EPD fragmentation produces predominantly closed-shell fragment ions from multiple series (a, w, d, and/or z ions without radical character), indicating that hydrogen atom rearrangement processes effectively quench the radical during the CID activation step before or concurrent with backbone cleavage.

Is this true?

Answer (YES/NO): NO